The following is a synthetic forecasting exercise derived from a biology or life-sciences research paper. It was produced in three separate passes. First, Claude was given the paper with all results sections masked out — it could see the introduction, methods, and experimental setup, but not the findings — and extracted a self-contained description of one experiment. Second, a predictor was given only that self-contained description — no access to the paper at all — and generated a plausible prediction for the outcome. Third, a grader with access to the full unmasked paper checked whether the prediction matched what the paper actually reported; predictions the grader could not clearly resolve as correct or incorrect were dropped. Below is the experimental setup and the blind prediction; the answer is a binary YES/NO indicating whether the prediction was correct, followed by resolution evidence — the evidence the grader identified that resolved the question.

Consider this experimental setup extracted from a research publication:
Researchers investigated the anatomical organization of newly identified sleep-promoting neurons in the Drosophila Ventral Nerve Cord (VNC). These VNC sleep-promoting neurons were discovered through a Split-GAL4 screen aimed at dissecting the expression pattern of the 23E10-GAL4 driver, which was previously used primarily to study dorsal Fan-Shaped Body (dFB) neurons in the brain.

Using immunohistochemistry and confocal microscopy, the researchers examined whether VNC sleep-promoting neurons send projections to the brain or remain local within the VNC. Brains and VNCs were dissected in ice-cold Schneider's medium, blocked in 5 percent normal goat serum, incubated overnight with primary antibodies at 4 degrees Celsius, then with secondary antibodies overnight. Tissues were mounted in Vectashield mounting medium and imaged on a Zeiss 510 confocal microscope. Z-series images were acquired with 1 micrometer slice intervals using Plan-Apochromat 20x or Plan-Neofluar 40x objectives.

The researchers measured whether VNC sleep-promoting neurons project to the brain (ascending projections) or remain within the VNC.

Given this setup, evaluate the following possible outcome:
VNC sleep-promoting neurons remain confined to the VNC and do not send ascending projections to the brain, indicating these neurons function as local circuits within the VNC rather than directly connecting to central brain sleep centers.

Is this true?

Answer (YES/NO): NO